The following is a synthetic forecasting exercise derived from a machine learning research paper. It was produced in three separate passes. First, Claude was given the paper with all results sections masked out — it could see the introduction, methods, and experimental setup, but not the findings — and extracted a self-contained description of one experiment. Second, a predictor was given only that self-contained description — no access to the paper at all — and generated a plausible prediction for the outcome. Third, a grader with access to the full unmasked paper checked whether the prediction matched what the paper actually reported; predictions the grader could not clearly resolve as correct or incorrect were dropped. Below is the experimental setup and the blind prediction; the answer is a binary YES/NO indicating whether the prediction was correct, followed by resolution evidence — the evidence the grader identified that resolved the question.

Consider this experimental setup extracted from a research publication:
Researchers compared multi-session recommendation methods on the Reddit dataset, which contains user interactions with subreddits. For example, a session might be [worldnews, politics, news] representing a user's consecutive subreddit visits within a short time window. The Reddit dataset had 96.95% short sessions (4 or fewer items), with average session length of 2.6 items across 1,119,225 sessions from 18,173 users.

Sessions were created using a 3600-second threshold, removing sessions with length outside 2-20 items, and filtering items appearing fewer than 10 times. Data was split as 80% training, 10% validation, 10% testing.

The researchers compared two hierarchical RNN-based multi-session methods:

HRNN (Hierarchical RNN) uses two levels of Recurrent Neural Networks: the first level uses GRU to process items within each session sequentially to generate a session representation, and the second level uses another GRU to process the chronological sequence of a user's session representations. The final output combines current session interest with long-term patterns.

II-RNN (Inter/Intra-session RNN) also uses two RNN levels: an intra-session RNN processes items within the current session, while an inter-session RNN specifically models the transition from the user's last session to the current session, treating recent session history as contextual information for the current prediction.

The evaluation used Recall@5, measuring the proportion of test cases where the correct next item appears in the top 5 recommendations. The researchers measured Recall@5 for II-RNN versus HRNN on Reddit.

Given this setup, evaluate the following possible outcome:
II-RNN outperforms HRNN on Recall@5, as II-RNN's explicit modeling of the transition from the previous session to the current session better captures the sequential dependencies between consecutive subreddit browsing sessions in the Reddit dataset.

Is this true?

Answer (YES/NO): YES